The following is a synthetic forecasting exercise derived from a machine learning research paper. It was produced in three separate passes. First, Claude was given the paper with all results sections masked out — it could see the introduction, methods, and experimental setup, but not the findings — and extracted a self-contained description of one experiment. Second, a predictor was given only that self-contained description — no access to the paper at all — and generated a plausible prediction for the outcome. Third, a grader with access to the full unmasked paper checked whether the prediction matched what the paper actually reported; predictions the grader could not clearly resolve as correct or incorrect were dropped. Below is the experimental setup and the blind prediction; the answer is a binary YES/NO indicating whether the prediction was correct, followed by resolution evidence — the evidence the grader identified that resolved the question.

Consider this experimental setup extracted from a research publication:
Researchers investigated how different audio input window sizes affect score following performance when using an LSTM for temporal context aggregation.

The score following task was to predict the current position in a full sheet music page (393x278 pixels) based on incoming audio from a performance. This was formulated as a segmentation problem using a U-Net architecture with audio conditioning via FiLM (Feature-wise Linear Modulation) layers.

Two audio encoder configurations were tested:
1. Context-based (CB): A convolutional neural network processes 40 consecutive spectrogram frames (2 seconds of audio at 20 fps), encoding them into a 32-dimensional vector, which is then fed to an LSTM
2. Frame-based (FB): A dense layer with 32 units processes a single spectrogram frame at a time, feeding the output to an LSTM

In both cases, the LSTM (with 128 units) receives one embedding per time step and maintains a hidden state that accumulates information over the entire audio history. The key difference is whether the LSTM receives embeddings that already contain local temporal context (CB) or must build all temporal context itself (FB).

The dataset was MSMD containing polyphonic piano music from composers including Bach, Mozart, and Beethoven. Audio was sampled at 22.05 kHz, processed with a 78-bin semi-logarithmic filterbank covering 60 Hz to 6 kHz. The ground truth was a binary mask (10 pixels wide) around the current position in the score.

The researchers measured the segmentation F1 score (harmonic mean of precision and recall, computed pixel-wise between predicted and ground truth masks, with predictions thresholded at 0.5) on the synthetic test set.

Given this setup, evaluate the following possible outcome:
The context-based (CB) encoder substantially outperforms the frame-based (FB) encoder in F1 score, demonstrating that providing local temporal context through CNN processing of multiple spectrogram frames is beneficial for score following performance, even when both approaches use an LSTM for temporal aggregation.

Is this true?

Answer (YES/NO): NO